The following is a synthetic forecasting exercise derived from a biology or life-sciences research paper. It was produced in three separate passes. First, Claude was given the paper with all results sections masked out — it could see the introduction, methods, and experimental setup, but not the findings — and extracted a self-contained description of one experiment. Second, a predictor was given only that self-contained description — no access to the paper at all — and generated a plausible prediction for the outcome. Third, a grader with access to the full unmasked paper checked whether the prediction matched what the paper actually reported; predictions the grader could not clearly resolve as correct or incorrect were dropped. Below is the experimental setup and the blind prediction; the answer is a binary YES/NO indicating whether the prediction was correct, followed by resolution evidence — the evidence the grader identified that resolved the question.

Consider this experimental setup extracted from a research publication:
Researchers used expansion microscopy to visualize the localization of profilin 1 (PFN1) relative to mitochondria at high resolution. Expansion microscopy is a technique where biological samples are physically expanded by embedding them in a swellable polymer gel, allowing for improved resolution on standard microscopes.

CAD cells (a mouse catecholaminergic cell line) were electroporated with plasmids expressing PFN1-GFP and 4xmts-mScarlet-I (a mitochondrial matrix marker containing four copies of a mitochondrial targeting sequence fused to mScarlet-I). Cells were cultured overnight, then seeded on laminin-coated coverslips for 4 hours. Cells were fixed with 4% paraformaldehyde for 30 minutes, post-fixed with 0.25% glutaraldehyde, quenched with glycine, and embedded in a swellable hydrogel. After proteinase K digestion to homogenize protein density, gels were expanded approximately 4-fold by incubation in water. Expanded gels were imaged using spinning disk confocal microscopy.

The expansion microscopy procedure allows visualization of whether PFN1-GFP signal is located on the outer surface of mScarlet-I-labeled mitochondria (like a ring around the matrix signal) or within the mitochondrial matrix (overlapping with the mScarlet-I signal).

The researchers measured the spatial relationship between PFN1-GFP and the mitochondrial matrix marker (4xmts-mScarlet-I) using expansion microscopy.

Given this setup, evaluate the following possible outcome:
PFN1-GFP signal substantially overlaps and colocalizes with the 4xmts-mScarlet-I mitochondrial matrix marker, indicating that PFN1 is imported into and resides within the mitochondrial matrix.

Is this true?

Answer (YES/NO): YES